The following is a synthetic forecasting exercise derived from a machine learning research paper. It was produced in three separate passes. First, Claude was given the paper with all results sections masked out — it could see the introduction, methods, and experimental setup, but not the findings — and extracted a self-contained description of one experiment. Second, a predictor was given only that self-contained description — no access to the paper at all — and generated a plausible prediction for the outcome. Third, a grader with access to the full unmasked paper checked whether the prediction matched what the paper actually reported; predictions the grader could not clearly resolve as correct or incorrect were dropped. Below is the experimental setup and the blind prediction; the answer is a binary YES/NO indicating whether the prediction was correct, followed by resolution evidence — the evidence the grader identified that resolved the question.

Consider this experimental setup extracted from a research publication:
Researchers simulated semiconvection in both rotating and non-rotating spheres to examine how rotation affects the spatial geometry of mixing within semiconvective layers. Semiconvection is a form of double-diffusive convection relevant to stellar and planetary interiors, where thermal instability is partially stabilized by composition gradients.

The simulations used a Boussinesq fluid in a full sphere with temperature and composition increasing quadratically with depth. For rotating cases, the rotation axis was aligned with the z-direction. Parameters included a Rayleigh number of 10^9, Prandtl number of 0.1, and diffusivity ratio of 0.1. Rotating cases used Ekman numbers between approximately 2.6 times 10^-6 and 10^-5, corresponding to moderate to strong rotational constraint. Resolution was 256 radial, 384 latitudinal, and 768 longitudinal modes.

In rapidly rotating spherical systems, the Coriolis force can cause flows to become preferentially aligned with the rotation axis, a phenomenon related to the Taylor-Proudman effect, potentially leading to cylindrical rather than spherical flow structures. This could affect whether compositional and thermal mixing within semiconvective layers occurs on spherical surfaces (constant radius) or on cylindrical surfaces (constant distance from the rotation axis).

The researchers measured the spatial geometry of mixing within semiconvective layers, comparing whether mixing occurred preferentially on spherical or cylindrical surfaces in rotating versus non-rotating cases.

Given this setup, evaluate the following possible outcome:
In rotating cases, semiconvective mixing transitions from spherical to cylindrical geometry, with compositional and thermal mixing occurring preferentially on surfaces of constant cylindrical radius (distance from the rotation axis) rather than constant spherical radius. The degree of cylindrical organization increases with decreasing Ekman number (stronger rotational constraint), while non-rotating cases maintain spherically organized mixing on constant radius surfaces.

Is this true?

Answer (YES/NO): YES